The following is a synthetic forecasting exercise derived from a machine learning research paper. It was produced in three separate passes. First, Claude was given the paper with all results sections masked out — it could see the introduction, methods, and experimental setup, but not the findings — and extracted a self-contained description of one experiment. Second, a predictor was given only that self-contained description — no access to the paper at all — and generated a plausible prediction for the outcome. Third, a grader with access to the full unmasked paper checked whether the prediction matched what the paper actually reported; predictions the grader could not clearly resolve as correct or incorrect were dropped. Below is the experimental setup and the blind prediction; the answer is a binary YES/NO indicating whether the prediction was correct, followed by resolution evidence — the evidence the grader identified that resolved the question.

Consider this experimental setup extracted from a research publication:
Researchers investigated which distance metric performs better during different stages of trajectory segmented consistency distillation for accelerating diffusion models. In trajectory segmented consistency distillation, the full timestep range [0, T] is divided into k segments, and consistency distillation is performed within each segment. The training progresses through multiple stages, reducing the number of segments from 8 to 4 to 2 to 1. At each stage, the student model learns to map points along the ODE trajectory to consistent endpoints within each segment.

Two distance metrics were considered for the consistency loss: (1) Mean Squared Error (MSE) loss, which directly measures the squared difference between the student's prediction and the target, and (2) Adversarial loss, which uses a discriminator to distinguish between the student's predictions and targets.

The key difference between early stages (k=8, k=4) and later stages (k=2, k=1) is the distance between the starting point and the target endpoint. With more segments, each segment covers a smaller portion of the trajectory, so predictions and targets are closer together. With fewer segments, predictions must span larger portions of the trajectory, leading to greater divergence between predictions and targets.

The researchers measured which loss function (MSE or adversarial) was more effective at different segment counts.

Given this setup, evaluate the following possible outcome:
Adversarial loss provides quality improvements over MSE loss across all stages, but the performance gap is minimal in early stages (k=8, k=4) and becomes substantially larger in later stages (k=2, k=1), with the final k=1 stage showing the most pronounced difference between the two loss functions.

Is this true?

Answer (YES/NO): NO